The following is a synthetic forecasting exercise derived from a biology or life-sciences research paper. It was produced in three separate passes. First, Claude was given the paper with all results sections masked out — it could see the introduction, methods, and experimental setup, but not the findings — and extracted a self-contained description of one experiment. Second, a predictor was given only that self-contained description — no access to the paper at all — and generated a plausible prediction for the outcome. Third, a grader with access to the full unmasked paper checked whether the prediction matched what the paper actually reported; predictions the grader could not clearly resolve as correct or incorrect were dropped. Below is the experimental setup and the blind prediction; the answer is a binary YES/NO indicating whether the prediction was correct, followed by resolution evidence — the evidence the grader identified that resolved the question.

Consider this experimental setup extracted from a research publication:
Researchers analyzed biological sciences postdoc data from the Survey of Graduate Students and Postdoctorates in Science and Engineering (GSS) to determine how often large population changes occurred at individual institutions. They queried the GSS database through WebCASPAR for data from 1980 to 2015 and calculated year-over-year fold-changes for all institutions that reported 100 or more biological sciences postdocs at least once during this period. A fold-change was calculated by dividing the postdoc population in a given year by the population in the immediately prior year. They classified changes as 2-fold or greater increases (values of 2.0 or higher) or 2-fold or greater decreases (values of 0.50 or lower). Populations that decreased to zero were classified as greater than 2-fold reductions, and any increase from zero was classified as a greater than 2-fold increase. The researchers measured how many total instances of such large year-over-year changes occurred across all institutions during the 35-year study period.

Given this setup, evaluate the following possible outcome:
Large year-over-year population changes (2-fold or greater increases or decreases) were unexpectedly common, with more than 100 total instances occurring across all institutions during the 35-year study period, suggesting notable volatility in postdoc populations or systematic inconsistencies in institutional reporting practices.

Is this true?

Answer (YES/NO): NO